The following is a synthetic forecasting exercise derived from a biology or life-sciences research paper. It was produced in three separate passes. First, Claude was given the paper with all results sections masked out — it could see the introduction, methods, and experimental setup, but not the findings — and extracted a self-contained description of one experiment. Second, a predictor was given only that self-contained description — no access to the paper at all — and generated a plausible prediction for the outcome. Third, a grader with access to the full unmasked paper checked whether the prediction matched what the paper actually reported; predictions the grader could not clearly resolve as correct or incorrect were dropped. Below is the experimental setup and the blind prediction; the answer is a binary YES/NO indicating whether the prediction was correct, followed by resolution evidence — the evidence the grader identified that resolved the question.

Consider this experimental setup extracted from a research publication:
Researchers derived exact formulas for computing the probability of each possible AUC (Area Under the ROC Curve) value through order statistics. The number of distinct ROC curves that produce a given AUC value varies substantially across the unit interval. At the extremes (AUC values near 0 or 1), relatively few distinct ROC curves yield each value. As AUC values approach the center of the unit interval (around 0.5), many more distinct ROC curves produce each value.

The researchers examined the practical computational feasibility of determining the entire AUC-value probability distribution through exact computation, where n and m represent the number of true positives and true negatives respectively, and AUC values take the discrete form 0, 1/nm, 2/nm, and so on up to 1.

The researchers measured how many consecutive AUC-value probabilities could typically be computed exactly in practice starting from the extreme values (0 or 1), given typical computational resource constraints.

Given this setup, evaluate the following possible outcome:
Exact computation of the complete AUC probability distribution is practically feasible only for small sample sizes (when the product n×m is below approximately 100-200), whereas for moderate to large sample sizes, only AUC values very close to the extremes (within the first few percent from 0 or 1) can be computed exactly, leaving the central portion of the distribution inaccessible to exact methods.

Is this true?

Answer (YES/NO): YES